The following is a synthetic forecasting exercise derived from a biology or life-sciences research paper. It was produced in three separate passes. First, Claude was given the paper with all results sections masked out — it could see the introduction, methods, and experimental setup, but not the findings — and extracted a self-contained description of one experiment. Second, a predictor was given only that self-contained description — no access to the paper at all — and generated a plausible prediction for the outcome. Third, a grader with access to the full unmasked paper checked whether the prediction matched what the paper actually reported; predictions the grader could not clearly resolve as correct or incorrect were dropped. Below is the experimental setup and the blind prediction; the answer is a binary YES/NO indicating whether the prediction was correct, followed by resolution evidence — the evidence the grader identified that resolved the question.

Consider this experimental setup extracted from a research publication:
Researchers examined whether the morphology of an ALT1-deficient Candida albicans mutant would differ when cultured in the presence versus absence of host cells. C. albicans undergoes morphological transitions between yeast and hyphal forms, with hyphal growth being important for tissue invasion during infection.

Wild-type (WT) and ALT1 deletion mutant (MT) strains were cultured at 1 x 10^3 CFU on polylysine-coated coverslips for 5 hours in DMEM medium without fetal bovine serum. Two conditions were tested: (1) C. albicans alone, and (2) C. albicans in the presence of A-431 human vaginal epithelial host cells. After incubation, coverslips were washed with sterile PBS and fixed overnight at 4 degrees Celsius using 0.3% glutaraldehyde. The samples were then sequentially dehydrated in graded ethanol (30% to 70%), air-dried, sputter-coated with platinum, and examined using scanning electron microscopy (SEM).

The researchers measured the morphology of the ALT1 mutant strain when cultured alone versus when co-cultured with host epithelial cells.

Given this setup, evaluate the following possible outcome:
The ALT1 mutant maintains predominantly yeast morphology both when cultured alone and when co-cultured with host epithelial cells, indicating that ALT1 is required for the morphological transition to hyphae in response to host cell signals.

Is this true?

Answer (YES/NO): NO